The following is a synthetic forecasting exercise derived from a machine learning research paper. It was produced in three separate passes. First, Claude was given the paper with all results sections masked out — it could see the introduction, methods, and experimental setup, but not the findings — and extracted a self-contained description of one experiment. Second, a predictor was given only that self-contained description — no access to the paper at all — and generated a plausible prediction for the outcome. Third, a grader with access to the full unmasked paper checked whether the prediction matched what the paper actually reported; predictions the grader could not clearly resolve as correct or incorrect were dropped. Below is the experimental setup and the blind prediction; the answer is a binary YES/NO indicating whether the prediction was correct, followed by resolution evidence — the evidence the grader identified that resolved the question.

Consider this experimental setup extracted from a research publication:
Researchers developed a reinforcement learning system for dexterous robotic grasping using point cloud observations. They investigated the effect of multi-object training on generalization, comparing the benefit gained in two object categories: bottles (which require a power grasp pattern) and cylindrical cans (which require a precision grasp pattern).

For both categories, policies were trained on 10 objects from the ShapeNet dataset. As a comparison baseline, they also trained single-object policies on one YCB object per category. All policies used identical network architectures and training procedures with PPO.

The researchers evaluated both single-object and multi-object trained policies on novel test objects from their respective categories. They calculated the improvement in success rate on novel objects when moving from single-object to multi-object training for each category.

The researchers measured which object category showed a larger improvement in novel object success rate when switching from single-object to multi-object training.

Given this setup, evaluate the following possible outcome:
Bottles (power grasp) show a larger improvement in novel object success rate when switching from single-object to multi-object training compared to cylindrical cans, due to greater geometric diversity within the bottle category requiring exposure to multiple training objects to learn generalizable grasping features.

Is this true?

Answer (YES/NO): YES